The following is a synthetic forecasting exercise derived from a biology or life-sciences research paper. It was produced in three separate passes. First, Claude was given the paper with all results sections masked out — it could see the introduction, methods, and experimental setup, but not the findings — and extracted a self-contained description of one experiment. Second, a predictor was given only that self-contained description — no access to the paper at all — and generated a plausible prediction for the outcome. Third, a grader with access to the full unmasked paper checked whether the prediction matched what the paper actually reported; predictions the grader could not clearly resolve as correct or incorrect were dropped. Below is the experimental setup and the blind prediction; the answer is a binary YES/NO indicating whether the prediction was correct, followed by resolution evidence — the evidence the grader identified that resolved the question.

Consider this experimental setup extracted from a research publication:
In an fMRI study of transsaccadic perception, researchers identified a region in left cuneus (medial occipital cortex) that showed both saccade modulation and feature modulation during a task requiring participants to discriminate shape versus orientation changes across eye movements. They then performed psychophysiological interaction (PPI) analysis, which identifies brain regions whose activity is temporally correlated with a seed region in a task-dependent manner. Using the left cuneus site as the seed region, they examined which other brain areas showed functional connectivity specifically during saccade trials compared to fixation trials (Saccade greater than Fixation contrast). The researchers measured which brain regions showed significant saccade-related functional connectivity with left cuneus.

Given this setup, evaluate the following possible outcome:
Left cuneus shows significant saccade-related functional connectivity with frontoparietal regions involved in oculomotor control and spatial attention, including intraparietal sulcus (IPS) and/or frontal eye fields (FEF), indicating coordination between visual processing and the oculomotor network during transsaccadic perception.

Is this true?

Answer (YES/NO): NO